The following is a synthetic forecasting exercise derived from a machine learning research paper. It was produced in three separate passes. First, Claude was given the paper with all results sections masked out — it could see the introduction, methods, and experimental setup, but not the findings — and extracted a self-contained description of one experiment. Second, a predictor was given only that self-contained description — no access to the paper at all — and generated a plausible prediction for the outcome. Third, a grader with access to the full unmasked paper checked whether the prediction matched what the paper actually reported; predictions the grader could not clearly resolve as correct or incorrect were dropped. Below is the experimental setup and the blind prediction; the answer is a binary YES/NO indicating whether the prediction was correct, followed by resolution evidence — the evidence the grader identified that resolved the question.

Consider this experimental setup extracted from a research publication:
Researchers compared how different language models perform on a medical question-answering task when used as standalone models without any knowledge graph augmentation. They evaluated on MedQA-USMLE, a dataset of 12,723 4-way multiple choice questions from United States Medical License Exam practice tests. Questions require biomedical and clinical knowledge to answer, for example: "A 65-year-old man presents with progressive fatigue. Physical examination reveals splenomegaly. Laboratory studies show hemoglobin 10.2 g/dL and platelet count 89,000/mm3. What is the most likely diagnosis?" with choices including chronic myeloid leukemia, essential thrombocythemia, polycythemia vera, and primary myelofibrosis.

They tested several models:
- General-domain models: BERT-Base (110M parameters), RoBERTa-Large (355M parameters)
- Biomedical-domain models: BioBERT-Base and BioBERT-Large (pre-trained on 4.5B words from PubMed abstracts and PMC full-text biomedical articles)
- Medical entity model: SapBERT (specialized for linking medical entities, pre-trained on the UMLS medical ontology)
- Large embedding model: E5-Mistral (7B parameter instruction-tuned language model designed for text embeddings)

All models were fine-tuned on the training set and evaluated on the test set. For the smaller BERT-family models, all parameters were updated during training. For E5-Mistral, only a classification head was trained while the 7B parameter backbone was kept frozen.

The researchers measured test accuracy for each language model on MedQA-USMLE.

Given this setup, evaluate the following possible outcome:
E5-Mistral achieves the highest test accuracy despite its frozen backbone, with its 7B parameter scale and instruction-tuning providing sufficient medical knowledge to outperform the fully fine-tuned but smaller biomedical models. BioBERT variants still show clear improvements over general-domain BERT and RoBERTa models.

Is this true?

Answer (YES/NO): NO